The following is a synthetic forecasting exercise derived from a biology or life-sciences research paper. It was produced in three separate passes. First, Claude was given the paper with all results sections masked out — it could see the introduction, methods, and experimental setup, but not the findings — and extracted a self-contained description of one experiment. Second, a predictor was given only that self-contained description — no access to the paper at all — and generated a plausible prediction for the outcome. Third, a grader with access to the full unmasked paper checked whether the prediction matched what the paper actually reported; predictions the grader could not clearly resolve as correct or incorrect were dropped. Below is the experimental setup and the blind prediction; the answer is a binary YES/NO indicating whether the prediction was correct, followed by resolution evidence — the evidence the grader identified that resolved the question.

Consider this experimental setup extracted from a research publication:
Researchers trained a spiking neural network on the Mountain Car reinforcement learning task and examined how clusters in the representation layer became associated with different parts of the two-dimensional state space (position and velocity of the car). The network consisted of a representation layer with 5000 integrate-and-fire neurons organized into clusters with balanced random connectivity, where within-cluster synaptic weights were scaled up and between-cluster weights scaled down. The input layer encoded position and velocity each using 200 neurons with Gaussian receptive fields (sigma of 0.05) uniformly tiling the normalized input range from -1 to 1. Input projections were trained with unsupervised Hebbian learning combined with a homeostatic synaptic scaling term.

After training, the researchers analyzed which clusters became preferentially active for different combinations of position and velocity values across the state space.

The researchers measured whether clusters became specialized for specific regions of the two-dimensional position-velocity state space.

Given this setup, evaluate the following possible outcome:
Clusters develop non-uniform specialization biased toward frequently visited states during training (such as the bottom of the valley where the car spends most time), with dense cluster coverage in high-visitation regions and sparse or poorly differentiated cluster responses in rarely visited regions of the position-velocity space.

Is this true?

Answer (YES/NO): YES